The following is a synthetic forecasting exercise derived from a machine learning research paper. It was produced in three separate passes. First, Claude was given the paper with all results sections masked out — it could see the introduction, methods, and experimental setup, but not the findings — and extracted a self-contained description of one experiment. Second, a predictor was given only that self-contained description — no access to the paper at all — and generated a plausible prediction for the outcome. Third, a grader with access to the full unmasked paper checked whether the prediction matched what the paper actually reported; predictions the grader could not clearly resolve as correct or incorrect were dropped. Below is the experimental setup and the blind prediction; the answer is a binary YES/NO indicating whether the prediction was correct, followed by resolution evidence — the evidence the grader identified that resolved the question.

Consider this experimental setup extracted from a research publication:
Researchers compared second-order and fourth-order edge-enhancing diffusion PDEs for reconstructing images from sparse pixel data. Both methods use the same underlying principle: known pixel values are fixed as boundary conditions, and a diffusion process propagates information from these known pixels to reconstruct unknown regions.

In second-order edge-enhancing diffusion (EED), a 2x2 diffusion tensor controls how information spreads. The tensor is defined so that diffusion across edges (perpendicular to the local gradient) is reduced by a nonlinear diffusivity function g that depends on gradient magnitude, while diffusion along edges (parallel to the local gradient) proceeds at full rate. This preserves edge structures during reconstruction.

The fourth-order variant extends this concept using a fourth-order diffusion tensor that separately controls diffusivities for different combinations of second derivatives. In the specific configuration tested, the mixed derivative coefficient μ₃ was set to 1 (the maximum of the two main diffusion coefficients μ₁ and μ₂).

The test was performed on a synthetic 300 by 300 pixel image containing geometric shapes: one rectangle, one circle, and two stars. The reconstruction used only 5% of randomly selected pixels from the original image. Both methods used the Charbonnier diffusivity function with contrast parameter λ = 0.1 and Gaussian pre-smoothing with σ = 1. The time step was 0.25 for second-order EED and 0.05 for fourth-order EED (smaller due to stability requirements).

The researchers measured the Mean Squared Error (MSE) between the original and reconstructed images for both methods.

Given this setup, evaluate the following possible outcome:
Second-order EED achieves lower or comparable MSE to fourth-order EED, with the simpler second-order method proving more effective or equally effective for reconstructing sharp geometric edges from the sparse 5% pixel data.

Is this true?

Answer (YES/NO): YES